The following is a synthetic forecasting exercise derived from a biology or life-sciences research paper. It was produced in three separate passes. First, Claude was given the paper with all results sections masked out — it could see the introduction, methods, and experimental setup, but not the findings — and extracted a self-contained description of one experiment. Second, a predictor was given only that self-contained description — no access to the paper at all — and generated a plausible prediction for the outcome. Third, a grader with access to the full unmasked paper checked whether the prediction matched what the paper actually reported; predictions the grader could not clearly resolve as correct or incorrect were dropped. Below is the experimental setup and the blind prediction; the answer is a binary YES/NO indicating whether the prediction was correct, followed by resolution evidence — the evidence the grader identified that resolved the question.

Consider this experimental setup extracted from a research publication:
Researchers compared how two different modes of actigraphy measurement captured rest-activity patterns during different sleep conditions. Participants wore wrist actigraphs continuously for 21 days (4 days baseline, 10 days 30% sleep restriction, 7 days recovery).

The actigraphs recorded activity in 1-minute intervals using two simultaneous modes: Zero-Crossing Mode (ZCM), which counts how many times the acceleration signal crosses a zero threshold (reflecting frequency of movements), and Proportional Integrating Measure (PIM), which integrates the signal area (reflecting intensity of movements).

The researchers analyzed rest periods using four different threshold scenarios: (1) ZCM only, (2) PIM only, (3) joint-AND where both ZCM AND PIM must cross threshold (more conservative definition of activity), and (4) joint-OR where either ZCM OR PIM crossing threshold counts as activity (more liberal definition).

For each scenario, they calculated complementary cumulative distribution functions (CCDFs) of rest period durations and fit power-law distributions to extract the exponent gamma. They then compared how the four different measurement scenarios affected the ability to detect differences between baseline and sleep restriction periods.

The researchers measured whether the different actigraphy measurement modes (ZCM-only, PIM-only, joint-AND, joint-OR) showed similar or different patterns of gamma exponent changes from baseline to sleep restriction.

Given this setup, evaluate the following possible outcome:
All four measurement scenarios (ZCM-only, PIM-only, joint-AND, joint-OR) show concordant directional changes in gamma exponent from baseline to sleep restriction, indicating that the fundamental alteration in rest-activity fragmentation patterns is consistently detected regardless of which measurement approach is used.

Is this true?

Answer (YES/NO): YES